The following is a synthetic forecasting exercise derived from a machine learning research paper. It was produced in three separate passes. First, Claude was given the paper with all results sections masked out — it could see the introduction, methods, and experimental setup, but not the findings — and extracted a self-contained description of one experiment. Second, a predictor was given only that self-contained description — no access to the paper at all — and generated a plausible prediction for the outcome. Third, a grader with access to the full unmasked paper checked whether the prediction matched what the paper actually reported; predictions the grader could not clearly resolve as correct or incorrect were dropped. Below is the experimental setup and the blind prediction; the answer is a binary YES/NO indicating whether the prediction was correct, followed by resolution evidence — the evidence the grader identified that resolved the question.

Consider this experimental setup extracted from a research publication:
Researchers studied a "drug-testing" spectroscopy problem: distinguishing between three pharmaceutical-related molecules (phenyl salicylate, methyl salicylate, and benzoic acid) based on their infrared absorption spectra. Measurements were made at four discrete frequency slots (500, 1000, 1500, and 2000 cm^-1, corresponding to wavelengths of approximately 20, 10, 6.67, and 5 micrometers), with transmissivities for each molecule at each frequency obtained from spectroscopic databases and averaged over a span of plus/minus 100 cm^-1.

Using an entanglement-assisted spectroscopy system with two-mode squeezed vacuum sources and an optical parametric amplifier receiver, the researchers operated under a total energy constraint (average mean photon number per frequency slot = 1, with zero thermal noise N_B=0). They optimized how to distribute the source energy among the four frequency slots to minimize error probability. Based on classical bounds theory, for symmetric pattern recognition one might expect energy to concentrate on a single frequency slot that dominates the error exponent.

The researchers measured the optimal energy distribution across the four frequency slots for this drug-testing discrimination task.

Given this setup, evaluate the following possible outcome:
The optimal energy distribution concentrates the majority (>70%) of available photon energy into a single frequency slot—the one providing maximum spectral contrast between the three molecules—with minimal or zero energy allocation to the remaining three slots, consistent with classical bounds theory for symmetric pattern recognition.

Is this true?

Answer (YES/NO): NO